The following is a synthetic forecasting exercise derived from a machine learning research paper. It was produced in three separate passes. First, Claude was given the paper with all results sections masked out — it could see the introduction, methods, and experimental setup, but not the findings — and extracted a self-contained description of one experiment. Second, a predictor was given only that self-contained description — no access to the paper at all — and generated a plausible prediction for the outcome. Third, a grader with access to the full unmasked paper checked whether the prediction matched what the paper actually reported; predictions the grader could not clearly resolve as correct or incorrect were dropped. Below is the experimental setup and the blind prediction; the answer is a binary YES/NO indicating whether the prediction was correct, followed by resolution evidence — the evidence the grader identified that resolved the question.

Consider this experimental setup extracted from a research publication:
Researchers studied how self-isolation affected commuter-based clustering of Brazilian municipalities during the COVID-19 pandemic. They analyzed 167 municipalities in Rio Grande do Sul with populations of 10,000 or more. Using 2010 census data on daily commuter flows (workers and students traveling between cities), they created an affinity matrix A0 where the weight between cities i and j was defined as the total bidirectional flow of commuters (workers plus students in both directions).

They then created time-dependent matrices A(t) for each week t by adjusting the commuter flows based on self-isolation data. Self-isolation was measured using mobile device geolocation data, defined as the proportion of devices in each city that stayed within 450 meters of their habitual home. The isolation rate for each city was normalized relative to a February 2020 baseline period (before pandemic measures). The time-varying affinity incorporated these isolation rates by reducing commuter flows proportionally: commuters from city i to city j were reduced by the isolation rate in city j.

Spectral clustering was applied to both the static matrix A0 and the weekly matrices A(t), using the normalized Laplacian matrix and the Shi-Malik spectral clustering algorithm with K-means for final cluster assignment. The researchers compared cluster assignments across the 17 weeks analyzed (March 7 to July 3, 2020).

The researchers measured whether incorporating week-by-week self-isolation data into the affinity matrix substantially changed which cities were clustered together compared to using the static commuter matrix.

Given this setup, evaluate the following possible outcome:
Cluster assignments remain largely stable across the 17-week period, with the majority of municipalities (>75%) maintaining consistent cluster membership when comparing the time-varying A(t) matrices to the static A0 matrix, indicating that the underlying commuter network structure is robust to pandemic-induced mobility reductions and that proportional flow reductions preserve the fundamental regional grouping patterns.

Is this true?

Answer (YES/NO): YES